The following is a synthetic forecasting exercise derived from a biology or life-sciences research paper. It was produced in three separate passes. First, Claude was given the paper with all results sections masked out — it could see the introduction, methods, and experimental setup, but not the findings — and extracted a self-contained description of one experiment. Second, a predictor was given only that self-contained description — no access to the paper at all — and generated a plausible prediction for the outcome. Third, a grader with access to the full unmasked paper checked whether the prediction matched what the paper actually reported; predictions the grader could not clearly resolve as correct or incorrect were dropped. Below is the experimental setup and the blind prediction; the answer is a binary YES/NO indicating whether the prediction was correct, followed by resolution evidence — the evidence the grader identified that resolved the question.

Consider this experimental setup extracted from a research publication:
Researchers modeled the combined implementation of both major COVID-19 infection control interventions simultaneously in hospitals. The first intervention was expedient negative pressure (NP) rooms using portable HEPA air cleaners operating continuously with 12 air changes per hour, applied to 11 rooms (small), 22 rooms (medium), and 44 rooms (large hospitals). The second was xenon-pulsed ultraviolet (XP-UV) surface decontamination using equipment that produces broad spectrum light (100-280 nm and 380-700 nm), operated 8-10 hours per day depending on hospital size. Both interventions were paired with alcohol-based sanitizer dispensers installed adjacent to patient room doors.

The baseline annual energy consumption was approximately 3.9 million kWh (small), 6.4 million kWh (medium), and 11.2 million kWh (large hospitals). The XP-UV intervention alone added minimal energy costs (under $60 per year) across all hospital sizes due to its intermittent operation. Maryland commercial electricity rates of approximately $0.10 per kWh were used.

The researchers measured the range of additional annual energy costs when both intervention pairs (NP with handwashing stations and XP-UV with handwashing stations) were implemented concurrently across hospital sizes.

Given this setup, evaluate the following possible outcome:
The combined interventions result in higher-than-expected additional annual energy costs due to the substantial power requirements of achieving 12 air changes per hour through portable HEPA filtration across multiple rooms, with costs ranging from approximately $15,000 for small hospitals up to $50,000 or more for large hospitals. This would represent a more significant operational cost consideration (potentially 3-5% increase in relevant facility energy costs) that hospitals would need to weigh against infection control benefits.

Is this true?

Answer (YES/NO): NO